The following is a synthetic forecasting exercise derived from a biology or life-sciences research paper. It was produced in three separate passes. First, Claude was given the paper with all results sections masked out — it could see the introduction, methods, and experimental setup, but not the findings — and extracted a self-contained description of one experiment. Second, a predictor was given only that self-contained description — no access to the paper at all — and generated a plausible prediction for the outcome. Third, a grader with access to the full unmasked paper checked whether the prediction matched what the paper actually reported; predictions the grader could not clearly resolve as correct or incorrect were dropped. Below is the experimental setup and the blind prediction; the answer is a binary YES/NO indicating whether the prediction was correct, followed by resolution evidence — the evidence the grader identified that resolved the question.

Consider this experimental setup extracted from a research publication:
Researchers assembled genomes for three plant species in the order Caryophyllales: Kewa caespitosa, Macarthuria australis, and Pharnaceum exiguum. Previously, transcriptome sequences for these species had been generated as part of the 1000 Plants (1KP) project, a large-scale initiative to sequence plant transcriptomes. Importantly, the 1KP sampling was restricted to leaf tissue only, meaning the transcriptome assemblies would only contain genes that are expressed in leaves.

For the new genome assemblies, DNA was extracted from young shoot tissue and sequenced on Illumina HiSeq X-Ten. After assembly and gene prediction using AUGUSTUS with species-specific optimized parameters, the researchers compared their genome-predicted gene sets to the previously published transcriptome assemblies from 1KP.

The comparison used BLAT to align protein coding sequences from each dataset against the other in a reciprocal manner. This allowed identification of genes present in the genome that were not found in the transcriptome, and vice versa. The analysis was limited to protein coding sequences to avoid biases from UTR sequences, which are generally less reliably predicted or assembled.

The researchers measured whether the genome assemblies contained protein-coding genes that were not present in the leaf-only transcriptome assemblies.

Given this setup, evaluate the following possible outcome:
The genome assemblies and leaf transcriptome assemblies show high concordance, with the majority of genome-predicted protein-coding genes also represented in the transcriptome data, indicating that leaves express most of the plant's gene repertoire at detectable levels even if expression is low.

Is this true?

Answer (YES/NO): NO